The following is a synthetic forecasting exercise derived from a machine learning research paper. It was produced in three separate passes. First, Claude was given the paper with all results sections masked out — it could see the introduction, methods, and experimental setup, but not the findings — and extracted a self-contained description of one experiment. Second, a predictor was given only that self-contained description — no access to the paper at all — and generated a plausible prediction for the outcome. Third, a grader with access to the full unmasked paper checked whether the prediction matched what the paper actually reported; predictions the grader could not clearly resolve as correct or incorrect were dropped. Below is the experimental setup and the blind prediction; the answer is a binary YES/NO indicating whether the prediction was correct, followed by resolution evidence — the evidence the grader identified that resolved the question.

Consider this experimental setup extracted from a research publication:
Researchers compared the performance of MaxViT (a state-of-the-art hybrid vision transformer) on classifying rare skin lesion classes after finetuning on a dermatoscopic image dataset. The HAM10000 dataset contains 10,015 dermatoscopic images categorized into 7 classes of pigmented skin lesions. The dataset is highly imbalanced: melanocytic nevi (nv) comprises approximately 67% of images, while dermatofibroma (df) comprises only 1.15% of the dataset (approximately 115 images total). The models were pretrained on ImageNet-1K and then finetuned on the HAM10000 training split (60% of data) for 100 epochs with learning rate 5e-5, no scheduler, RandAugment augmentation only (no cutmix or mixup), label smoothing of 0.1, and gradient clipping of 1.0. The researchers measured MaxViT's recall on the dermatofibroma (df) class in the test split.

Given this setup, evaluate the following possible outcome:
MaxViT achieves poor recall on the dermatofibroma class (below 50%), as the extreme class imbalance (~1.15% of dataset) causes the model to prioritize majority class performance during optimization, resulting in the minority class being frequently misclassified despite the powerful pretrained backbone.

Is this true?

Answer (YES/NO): YES